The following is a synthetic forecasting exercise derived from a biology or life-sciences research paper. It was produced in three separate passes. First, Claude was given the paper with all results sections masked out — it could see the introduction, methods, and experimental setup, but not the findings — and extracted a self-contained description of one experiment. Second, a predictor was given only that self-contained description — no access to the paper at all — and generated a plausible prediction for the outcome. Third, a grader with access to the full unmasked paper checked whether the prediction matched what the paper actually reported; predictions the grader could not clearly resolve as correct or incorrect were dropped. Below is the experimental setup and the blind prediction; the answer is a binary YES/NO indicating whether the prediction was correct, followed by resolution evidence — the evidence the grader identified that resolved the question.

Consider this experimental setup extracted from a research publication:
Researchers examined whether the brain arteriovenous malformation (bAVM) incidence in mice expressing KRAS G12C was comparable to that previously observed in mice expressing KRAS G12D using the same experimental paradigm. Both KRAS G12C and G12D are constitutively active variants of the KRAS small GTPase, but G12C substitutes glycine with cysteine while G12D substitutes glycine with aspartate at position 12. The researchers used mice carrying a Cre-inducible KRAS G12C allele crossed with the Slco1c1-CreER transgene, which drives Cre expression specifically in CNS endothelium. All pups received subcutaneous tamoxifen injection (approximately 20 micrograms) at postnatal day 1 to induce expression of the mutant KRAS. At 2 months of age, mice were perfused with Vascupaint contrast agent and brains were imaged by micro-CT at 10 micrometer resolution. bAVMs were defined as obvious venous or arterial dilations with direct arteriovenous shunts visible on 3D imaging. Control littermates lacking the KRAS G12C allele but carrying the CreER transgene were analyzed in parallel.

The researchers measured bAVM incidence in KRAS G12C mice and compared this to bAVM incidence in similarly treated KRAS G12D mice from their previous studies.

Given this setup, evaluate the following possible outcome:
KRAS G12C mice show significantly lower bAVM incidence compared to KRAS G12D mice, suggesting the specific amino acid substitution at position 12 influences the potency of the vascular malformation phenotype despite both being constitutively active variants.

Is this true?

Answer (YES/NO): NO